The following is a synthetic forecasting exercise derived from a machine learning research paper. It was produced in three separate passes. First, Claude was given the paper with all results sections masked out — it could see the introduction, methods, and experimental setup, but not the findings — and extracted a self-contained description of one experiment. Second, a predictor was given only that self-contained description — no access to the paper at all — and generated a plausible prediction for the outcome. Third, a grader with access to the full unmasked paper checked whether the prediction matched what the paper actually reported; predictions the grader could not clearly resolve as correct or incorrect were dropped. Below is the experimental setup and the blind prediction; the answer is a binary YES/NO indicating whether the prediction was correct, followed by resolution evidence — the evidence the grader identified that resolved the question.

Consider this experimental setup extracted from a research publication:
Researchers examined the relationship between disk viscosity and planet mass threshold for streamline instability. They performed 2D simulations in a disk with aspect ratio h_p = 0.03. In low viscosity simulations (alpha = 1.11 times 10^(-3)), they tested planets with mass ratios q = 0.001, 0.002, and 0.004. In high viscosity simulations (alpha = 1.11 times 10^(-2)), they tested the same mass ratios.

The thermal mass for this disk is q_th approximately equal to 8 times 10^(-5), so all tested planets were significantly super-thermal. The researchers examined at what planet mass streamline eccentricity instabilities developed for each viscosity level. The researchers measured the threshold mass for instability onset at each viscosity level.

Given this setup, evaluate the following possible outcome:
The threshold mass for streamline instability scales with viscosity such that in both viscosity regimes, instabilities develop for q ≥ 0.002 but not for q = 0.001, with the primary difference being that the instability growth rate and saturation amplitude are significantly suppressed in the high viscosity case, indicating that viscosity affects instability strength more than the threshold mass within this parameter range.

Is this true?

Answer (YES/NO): NO